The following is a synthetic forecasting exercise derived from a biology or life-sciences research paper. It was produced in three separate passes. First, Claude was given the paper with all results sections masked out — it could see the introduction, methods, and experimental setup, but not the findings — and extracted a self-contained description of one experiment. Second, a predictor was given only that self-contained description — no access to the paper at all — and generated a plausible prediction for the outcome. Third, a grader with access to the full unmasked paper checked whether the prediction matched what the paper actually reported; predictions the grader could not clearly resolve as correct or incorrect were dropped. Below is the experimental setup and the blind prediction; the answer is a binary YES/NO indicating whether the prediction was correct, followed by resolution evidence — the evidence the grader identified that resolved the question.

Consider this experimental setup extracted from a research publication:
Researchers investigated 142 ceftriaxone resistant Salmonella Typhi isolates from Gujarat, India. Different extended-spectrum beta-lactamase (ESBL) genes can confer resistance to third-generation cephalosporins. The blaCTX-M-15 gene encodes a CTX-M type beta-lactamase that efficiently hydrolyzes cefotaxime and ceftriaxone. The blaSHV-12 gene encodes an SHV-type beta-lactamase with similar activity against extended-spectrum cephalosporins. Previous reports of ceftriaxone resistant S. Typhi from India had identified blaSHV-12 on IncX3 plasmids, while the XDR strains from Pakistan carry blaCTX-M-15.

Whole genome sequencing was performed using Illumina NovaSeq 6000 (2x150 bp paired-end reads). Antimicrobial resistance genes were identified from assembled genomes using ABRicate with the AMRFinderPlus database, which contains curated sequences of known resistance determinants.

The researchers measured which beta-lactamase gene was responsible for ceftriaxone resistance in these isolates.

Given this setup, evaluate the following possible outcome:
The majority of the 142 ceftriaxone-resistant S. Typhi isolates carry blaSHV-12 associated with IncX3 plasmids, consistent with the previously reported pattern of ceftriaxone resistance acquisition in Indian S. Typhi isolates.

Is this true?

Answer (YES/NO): NO